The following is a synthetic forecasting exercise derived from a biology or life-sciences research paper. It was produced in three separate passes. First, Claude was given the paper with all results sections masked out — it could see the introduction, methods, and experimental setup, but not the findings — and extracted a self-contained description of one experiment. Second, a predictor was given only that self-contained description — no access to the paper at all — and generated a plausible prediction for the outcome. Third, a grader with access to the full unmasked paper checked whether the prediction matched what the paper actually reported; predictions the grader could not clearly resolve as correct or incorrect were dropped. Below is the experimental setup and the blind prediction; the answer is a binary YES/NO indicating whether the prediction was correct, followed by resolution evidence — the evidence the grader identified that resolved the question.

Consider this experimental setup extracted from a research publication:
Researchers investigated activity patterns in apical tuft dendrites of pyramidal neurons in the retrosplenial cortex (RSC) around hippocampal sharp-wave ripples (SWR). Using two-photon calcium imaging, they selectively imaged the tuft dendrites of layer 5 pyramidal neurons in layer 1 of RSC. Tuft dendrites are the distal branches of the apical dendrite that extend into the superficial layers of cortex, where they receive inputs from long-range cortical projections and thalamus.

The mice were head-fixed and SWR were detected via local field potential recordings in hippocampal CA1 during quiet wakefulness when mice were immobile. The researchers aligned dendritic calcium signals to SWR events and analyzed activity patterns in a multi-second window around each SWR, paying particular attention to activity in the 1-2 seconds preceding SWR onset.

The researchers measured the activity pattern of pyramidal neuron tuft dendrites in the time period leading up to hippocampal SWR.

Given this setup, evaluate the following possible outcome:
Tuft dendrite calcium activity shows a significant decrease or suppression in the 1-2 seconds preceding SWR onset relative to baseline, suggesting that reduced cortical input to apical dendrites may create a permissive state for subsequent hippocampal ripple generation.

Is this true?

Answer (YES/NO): YES